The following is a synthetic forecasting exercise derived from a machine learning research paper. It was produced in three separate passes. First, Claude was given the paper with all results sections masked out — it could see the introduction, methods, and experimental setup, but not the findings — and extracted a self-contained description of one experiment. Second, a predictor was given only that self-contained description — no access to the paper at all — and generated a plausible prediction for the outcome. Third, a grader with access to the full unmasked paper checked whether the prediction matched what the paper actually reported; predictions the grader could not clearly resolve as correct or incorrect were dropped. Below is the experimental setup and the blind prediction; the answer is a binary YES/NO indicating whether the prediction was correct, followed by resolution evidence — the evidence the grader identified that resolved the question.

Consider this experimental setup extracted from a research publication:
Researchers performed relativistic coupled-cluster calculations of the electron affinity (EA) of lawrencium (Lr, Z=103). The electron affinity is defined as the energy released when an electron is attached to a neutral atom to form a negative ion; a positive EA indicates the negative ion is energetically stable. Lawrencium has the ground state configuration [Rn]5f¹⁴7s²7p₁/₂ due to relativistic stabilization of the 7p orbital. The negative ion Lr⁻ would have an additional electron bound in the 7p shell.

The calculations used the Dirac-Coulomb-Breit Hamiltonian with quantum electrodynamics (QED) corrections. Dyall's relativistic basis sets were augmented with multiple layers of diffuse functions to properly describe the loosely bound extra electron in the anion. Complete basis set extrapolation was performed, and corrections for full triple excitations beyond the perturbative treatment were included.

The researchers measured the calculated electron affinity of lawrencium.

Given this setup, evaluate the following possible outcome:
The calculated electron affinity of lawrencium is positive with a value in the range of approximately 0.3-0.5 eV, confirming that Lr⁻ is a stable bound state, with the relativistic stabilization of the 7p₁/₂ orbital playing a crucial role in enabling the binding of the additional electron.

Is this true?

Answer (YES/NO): YES